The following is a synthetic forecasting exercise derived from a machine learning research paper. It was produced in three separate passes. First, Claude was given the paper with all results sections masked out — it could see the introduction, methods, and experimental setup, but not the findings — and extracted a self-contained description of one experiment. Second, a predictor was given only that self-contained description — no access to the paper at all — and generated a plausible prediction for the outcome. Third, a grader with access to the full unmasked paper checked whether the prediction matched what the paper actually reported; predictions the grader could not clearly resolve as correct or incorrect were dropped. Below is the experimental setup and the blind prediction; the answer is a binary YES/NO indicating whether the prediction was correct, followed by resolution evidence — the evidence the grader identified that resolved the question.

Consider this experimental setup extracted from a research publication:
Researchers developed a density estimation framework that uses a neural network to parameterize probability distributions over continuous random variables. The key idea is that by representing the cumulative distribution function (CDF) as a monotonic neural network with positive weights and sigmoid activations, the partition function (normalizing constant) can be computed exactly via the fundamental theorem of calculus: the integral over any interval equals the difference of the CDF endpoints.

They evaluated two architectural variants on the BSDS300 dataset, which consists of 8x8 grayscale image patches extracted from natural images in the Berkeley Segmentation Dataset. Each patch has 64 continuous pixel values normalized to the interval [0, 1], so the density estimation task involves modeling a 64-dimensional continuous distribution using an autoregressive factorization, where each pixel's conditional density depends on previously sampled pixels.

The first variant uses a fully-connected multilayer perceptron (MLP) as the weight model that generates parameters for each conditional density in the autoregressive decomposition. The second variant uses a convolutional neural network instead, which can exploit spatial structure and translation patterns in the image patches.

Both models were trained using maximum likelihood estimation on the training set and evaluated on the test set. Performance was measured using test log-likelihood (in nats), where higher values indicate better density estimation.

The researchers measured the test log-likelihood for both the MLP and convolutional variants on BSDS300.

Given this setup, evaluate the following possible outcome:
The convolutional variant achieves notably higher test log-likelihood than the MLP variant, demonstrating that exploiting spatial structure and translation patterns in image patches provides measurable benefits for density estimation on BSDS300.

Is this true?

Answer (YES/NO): YES